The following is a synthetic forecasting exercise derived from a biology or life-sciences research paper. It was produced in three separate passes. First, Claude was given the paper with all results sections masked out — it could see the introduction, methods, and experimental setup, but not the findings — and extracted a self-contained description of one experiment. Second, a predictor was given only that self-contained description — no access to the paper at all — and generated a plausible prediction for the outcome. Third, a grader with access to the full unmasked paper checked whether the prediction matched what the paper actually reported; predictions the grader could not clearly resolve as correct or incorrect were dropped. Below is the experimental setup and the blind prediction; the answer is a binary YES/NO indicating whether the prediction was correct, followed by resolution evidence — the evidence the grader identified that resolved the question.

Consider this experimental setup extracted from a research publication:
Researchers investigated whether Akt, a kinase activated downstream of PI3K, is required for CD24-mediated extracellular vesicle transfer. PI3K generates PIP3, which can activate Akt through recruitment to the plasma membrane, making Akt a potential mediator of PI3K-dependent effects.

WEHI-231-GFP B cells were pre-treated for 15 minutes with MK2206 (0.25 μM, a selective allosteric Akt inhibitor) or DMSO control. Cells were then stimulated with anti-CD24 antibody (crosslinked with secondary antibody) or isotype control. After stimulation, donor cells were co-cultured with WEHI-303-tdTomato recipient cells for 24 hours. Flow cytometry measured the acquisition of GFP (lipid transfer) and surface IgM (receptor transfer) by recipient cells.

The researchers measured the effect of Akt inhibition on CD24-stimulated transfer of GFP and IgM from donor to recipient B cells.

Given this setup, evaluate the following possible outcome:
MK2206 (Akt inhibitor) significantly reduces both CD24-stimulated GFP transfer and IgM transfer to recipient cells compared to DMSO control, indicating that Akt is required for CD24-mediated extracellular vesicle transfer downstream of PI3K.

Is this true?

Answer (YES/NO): YES